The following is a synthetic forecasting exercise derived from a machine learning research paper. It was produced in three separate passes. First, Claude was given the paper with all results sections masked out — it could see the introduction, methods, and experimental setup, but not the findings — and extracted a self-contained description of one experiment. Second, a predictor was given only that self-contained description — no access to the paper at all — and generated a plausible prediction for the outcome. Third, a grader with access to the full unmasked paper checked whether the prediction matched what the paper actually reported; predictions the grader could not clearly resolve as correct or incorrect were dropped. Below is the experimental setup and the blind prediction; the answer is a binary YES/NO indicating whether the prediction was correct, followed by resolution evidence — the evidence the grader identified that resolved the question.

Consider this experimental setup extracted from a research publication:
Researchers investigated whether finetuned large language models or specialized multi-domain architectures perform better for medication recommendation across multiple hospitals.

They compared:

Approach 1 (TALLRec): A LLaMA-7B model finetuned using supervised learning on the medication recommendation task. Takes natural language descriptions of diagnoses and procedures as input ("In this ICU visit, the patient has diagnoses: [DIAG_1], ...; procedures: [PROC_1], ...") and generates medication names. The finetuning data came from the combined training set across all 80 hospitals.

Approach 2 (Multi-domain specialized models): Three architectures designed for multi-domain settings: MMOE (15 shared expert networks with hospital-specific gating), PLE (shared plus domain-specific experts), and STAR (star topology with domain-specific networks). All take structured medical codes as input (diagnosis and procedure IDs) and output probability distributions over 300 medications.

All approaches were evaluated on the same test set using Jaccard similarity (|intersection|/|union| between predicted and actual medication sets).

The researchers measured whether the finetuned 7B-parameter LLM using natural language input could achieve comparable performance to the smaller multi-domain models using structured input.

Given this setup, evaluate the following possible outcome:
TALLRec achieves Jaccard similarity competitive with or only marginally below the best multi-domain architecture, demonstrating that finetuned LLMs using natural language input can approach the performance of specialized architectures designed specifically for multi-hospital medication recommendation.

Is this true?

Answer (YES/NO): NO